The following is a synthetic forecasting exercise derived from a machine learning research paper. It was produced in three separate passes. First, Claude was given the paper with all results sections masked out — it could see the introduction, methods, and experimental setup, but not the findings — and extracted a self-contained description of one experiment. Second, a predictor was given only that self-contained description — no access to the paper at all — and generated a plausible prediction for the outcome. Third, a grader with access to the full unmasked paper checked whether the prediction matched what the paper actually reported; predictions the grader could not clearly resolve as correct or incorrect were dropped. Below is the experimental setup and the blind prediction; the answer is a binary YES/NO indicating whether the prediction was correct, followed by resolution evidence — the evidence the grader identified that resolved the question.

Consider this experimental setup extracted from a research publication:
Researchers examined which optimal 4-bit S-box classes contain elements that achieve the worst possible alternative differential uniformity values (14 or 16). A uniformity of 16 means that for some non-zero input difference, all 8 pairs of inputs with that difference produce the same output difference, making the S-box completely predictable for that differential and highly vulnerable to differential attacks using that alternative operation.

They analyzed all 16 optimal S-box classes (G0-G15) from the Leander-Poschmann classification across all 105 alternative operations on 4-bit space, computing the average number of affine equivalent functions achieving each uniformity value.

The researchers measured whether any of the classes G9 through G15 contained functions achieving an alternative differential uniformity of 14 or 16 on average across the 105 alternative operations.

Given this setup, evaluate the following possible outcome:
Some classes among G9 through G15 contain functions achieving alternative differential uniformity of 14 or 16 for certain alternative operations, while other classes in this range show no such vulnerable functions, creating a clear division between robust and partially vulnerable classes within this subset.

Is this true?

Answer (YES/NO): NO